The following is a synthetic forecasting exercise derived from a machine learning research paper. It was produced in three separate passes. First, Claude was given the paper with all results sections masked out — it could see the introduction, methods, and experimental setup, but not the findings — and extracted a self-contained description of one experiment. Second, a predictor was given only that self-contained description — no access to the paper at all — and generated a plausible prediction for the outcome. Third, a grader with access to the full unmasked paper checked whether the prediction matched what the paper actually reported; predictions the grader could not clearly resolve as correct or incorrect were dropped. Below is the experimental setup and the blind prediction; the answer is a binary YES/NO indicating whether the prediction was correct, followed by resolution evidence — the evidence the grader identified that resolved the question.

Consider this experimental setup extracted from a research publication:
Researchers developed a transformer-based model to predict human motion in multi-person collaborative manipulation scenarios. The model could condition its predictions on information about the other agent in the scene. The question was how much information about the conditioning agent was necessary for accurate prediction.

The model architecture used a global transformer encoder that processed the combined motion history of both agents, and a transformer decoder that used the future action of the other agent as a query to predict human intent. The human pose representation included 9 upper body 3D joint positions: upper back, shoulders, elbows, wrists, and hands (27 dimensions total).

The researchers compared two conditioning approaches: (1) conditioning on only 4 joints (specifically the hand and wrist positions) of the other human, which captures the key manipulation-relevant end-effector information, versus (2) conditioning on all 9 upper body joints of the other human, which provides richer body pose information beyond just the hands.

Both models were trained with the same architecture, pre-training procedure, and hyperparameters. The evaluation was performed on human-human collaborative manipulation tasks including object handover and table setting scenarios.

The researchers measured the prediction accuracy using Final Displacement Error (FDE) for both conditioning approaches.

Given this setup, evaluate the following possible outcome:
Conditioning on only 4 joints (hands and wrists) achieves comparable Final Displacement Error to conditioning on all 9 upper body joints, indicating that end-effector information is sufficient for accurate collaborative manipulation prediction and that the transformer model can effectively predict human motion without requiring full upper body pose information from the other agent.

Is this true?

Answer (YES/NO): NO